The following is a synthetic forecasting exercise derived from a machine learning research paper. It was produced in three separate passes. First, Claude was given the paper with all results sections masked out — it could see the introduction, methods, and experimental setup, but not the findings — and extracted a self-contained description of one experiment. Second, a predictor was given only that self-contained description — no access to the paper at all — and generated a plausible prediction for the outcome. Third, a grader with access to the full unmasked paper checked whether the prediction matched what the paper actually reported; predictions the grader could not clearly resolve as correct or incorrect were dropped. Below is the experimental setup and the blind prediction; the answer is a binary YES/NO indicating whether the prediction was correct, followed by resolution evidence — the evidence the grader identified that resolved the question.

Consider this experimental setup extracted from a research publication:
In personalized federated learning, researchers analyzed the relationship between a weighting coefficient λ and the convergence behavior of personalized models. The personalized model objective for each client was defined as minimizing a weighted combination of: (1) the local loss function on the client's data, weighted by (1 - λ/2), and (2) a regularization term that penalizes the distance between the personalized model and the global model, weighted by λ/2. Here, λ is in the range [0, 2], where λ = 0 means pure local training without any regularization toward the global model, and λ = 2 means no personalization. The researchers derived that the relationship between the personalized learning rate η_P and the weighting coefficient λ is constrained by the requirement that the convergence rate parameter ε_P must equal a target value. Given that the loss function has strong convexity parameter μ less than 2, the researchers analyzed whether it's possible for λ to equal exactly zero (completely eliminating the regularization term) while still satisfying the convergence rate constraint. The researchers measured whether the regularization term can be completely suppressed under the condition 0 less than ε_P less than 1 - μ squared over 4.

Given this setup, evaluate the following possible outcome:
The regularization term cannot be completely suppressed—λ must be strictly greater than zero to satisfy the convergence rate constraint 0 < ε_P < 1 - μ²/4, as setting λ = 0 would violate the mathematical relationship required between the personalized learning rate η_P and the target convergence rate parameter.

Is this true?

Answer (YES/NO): YES